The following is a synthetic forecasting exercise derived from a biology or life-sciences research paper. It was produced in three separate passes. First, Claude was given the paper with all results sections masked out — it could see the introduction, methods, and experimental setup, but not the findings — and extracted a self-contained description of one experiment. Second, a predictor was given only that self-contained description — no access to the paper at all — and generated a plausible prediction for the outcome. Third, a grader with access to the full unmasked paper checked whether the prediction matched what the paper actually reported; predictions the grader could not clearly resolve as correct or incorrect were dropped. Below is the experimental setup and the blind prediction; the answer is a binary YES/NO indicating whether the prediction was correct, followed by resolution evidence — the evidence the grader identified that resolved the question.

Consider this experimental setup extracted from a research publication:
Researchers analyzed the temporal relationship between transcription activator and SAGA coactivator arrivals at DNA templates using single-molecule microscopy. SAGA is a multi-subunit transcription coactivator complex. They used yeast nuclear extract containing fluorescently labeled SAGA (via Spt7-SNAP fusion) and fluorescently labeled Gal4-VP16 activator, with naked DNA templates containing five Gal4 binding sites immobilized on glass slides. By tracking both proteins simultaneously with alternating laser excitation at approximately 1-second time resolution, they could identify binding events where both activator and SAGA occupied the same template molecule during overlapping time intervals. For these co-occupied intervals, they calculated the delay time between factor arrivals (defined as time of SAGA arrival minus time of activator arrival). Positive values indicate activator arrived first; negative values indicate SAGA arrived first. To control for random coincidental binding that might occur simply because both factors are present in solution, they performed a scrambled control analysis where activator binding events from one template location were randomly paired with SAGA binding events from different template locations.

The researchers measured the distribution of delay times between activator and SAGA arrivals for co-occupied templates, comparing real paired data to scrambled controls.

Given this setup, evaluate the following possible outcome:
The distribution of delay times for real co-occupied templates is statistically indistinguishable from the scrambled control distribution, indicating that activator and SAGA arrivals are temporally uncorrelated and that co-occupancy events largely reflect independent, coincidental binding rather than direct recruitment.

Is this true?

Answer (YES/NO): NO